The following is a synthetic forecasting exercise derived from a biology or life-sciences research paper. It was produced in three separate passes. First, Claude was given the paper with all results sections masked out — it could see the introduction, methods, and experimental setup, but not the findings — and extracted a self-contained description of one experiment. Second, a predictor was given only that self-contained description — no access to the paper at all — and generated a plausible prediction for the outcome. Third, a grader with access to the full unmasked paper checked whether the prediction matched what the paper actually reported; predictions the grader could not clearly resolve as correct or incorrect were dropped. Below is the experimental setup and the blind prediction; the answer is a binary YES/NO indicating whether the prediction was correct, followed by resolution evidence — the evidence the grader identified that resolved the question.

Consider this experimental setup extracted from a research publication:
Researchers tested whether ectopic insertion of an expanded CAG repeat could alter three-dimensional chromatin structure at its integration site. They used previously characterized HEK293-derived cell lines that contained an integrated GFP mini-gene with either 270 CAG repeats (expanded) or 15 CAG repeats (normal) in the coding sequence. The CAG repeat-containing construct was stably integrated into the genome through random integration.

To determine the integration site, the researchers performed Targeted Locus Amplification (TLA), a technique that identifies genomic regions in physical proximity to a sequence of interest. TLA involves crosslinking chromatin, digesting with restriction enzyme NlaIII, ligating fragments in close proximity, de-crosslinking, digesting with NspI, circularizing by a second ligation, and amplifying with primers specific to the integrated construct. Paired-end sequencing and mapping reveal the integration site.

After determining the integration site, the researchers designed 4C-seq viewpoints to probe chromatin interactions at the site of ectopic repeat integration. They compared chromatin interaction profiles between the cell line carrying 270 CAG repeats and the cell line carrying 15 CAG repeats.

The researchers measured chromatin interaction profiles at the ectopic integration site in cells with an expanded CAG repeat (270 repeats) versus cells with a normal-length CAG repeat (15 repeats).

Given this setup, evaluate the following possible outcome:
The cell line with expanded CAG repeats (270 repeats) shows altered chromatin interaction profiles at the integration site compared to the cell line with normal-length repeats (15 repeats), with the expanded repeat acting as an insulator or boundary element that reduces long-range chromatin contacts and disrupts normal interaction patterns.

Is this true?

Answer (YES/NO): NO